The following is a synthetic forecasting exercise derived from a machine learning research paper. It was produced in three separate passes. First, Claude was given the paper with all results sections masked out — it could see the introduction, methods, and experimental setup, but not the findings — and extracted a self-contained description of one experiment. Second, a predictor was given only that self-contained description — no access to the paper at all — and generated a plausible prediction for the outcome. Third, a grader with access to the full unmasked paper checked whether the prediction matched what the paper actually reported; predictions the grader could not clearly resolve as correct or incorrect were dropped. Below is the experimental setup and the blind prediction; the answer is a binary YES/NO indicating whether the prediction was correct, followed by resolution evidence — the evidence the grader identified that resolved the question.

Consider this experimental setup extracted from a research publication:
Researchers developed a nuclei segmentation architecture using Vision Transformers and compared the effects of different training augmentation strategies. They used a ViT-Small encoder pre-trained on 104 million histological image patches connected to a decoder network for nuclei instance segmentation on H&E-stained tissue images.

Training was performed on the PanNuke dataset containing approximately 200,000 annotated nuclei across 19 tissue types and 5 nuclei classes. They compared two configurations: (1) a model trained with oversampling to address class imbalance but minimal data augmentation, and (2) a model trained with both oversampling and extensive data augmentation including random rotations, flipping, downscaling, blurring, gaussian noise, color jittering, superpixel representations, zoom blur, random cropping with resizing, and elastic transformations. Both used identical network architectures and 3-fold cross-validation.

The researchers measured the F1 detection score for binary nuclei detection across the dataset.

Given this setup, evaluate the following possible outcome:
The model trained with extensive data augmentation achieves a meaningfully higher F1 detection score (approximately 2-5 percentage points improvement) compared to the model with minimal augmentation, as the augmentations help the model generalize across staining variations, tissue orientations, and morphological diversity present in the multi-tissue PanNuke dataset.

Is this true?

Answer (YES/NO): YES